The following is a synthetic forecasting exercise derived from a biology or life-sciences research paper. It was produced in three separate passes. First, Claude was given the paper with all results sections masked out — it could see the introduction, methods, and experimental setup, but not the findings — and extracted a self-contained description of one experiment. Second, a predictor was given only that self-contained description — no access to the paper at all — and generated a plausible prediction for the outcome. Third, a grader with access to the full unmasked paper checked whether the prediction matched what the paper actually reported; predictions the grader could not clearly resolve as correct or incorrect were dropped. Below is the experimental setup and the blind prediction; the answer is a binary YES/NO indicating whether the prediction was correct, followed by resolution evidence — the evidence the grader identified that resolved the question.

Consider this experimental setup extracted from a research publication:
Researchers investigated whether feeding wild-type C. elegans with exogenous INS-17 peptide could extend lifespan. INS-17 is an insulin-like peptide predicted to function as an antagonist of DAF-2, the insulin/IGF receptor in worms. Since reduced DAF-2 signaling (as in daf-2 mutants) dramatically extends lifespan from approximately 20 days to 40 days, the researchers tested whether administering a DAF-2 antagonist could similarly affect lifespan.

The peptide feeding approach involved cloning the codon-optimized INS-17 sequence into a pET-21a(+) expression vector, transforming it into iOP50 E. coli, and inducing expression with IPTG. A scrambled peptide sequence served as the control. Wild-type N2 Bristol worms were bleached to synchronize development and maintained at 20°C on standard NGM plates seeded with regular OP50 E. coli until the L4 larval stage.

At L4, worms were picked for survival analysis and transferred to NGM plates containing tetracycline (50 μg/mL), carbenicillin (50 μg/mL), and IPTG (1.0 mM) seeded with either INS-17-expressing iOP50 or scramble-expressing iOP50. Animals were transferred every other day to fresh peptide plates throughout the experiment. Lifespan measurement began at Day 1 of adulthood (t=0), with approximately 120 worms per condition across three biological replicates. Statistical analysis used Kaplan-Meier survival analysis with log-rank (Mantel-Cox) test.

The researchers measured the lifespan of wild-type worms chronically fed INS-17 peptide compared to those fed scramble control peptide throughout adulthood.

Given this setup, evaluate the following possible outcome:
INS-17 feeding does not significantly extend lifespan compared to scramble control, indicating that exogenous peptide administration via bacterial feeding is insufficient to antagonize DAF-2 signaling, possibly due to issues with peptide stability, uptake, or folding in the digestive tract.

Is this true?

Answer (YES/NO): NO